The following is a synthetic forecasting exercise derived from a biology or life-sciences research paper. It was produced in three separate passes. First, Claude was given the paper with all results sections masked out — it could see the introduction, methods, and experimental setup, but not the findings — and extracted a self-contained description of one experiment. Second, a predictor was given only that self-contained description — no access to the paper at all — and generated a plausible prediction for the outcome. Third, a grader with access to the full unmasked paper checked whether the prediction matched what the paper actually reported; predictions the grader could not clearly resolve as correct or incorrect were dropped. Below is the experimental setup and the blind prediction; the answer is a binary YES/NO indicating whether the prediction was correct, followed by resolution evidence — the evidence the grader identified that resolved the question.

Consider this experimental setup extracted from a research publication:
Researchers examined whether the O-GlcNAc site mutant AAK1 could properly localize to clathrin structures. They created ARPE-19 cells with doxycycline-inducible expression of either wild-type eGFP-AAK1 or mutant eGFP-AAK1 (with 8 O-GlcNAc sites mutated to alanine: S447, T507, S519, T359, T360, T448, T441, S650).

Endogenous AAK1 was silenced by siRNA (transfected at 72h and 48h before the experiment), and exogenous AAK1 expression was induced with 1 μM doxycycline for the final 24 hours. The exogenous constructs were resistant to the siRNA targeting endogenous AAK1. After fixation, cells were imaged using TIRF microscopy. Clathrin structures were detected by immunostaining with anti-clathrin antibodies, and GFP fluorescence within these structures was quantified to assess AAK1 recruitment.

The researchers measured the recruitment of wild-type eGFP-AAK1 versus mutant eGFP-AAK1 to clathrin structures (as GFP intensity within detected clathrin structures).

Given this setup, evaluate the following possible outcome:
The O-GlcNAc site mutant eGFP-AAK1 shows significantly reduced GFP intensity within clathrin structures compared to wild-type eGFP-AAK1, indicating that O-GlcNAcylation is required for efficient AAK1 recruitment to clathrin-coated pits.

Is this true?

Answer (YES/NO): NO